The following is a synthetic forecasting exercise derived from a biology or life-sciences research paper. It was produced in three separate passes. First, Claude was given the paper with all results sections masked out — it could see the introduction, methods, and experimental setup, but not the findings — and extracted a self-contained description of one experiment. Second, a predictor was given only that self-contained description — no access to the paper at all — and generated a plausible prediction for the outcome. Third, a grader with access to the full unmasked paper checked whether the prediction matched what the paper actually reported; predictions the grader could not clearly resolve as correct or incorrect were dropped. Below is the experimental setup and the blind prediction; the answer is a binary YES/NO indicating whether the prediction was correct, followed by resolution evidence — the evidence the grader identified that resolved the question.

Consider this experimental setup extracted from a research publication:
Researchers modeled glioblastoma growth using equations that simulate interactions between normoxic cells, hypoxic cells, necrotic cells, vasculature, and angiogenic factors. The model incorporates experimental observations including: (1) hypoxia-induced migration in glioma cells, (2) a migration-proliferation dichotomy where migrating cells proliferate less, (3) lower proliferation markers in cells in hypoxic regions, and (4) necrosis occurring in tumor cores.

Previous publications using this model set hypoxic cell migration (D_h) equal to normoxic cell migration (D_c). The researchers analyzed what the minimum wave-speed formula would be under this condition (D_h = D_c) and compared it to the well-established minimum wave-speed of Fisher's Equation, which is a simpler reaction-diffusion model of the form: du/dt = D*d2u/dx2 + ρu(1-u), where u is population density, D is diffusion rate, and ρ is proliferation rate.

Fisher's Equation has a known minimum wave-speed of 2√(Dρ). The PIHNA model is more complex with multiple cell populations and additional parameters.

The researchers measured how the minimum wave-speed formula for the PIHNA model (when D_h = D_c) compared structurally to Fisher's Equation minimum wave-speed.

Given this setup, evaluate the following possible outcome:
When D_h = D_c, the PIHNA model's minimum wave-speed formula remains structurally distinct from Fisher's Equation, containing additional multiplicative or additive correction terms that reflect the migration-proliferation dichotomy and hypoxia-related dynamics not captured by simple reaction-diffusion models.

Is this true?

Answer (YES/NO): YES